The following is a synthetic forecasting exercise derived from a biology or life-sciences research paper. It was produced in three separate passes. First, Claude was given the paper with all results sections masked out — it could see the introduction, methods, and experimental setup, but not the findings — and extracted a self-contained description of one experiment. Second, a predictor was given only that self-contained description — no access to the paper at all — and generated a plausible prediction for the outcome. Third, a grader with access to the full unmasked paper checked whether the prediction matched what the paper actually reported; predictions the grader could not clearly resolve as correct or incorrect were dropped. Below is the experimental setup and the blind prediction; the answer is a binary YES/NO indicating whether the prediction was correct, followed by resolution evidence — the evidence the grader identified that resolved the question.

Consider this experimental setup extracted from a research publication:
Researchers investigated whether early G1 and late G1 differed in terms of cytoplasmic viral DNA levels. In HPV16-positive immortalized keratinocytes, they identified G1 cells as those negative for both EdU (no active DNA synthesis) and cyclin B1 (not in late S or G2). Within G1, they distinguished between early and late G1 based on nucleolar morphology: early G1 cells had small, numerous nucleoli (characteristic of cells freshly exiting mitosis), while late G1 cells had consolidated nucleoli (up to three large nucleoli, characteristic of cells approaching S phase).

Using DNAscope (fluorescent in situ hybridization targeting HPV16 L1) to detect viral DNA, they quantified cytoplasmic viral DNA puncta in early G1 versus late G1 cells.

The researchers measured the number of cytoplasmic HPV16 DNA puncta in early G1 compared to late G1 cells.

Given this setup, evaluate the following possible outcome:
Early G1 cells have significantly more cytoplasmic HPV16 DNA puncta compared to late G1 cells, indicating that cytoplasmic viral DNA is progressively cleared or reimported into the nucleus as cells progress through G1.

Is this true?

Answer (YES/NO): YES